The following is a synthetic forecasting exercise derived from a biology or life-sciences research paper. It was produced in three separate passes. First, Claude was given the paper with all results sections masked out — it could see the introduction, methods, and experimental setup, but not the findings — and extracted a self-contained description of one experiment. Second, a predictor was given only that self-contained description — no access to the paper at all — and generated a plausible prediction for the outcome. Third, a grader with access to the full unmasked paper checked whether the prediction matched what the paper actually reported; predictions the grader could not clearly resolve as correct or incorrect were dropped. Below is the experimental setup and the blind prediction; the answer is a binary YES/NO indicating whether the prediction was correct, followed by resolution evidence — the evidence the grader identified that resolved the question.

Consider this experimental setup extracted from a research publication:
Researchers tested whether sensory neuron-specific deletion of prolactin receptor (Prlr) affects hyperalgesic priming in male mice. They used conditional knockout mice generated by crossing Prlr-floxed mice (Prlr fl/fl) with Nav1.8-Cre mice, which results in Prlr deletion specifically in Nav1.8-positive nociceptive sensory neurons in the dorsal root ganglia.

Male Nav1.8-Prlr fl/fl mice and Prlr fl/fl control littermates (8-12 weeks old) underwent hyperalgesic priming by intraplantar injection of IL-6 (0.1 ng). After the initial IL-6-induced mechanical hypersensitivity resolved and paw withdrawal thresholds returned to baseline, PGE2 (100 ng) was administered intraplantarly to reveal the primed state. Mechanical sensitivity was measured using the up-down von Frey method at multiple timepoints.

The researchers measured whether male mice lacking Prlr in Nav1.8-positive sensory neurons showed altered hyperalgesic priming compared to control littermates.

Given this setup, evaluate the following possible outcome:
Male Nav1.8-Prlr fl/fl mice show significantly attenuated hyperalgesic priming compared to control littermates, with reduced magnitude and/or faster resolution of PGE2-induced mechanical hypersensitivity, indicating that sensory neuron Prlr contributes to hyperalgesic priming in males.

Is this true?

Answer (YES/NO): NO